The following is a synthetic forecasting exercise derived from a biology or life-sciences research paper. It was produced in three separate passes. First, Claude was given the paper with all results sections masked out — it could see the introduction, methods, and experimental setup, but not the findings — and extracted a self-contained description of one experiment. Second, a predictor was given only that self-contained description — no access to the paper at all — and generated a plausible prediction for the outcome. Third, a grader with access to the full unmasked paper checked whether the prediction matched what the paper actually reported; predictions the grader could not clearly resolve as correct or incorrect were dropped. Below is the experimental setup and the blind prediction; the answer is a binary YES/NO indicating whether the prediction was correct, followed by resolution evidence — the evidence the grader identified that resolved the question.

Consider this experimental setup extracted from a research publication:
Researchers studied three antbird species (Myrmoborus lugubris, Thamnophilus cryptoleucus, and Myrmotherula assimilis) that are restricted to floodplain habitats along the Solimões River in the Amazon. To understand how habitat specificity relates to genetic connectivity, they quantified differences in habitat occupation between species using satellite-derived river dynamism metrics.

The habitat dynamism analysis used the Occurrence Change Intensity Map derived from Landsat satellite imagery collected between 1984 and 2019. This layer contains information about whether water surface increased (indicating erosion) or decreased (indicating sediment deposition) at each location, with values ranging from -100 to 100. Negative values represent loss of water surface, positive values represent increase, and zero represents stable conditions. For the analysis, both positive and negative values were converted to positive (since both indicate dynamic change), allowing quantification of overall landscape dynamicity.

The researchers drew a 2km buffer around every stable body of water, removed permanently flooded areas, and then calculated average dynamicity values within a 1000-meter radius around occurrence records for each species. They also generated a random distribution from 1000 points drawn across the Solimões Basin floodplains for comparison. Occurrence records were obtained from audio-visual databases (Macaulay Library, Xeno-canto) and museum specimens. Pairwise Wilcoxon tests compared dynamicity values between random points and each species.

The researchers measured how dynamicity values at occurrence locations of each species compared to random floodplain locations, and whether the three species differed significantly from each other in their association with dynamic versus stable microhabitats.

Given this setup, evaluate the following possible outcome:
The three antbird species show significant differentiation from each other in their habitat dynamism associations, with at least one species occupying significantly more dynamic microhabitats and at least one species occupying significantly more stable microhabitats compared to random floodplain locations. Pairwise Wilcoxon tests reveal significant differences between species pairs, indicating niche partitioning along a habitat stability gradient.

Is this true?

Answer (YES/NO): NO